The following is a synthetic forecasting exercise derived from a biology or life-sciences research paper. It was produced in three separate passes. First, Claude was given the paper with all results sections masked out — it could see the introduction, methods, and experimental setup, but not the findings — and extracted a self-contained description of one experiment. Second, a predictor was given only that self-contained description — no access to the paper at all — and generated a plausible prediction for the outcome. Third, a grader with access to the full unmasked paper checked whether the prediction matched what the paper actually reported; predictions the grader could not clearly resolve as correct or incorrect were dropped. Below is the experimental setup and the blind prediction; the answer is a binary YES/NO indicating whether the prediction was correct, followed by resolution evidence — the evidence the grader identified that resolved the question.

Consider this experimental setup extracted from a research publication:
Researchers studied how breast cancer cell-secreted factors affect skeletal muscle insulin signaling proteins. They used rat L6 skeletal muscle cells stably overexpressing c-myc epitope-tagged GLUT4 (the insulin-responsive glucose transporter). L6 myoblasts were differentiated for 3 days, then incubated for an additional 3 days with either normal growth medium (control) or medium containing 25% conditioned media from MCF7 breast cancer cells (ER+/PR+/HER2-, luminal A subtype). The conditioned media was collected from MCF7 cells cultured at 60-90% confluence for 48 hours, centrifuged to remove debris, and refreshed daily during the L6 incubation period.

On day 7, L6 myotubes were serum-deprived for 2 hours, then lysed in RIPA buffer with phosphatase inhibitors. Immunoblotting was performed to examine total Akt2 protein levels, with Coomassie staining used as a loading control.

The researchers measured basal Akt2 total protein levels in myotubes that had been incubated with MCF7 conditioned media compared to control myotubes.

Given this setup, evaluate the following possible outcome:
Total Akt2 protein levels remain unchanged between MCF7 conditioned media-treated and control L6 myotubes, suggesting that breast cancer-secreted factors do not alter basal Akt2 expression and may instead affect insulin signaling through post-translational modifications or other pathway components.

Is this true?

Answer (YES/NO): YES